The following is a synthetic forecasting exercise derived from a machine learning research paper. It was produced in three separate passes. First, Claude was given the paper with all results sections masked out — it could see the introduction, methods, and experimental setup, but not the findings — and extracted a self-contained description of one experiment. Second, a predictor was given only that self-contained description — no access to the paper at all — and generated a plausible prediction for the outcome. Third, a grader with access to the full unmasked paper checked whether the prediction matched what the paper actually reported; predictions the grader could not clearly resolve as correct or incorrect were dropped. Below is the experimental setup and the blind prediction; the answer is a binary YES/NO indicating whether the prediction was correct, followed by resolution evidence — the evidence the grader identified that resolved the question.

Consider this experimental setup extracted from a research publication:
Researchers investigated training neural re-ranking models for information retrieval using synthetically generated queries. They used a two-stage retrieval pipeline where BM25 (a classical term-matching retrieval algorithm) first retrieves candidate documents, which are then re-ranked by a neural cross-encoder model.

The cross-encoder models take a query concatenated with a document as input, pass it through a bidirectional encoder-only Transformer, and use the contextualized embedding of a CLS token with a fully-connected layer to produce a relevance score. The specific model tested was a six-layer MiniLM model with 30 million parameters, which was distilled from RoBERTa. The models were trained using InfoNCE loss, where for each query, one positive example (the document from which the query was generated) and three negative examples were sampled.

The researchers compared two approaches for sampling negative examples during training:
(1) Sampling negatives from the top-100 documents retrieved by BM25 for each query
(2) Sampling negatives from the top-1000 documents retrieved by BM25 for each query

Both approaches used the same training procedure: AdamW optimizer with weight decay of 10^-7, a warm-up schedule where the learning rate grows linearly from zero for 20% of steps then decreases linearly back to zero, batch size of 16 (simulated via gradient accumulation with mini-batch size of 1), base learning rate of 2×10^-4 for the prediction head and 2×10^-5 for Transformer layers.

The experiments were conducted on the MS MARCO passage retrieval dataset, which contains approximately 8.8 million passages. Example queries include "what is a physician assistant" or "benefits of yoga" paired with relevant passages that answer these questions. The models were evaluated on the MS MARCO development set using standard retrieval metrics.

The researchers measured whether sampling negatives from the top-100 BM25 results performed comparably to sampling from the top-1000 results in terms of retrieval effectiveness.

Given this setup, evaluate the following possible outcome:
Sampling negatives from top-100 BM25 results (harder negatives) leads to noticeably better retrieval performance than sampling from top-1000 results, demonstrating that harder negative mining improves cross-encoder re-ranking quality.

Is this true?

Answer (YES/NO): NO